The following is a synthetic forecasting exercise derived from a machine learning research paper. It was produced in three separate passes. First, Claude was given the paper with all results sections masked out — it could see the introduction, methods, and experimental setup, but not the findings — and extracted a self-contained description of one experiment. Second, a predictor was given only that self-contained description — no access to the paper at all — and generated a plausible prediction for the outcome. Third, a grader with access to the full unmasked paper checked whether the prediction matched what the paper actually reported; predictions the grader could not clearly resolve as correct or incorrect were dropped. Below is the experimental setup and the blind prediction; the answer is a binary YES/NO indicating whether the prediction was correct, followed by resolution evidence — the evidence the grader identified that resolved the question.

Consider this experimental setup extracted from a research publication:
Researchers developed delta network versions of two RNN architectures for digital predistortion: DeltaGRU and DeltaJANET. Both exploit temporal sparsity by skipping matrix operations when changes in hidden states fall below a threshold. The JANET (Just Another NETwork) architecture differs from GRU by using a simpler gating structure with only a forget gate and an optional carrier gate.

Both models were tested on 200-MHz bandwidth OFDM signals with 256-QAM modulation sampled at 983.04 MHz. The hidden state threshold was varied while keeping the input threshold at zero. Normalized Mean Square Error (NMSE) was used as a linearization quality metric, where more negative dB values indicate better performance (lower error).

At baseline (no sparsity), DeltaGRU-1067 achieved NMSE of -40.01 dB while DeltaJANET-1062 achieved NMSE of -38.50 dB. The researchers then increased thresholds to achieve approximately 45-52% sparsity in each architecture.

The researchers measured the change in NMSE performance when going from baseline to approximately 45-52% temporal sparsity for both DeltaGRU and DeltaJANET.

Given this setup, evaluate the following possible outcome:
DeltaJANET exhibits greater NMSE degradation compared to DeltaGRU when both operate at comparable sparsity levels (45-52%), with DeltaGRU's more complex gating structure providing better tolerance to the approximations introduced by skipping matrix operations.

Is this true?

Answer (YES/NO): NO